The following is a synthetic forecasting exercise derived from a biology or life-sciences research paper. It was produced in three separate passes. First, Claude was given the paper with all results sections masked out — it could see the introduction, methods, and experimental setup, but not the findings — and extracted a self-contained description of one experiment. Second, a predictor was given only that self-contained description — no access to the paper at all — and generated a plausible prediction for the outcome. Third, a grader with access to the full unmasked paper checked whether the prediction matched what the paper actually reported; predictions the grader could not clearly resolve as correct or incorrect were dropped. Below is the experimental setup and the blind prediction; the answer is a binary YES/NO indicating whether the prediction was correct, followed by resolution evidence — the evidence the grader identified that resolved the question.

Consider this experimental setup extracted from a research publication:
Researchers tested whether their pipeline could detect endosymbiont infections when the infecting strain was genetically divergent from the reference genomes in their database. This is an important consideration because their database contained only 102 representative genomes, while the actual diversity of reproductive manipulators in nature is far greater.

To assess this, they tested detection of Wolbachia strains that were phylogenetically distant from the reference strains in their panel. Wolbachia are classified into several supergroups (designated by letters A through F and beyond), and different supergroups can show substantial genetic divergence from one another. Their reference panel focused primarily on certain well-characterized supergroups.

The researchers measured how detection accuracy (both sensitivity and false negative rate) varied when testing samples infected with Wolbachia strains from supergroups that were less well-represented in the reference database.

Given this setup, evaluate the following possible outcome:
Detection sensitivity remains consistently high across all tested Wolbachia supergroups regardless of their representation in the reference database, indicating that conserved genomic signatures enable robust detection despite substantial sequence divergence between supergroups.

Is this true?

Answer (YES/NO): YES